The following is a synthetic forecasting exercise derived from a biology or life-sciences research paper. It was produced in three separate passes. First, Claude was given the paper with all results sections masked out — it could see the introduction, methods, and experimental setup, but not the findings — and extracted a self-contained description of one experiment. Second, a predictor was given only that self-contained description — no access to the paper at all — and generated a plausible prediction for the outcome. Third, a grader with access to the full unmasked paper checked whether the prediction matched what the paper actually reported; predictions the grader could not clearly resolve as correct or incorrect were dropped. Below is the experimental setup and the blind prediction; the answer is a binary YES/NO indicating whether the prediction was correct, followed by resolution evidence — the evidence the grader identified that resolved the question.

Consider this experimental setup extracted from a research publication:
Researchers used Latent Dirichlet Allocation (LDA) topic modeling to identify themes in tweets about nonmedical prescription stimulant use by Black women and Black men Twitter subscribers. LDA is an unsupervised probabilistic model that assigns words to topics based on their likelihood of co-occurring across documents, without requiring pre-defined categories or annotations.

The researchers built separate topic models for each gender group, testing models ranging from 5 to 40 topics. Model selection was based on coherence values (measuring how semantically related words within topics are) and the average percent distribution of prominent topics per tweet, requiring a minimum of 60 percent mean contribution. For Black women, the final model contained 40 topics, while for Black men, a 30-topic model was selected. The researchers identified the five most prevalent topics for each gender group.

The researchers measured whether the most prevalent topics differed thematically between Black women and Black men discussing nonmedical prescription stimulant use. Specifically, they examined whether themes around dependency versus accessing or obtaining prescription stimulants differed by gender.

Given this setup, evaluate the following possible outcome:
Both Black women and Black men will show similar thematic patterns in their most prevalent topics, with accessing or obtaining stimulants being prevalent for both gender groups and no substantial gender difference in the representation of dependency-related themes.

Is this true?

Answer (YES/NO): NO